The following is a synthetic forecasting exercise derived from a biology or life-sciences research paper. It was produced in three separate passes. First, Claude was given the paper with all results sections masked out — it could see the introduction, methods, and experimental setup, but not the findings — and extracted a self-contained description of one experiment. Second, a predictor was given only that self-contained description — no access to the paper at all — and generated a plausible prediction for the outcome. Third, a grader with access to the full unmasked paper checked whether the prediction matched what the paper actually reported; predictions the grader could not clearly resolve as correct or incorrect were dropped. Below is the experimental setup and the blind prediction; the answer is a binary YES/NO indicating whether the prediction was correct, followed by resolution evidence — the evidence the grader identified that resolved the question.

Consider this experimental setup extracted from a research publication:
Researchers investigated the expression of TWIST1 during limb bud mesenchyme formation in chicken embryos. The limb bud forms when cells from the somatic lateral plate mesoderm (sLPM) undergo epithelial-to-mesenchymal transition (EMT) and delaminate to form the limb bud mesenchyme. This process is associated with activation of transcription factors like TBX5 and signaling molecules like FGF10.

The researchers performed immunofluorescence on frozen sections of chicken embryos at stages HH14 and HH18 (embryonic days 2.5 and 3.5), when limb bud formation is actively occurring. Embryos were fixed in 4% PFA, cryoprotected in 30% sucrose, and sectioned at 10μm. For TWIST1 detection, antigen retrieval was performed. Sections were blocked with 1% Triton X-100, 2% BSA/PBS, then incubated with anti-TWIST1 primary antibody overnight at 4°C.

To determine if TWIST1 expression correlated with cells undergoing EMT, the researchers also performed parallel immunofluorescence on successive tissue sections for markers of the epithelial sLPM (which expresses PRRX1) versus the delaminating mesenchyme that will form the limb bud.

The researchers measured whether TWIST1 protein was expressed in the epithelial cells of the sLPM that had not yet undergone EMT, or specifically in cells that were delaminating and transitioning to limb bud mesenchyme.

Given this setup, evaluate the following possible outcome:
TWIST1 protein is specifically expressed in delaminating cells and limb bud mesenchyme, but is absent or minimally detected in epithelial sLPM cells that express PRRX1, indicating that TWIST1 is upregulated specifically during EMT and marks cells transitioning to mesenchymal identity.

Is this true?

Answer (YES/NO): NO